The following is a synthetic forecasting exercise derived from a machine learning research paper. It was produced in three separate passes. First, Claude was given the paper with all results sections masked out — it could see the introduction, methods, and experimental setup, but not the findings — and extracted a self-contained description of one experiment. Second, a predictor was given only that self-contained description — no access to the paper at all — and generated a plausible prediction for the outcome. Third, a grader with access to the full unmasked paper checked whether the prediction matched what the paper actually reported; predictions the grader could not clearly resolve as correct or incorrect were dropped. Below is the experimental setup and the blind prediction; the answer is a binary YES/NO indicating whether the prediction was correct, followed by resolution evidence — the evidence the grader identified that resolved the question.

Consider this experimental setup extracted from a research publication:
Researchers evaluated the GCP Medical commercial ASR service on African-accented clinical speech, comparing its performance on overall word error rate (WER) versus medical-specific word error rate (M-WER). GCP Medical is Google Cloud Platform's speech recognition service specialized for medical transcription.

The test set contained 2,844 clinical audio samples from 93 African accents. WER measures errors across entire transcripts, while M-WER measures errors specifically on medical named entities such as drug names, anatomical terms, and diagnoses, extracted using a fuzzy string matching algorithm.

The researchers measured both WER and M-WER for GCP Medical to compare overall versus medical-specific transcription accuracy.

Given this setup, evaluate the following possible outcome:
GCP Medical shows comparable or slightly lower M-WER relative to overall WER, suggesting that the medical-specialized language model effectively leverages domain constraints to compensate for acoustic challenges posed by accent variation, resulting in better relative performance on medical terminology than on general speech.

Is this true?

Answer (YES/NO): YES